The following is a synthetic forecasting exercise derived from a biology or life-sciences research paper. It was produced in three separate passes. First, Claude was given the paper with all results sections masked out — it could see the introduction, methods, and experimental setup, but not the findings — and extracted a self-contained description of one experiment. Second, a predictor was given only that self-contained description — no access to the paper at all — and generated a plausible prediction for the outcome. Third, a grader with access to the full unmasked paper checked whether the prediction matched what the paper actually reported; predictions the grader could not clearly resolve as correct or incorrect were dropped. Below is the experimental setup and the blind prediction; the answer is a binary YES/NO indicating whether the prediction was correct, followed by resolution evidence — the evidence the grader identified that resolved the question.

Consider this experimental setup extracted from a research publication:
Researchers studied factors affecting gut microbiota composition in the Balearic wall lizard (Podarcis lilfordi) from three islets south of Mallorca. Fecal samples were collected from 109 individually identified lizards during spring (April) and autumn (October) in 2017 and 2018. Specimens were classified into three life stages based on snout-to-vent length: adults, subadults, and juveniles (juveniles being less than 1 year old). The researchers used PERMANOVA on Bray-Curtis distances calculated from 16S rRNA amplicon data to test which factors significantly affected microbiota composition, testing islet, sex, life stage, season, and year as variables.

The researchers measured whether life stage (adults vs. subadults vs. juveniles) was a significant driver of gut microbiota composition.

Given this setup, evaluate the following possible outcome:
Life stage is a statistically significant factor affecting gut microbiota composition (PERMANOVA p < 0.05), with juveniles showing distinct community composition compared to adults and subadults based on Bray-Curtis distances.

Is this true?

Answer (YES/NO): YES